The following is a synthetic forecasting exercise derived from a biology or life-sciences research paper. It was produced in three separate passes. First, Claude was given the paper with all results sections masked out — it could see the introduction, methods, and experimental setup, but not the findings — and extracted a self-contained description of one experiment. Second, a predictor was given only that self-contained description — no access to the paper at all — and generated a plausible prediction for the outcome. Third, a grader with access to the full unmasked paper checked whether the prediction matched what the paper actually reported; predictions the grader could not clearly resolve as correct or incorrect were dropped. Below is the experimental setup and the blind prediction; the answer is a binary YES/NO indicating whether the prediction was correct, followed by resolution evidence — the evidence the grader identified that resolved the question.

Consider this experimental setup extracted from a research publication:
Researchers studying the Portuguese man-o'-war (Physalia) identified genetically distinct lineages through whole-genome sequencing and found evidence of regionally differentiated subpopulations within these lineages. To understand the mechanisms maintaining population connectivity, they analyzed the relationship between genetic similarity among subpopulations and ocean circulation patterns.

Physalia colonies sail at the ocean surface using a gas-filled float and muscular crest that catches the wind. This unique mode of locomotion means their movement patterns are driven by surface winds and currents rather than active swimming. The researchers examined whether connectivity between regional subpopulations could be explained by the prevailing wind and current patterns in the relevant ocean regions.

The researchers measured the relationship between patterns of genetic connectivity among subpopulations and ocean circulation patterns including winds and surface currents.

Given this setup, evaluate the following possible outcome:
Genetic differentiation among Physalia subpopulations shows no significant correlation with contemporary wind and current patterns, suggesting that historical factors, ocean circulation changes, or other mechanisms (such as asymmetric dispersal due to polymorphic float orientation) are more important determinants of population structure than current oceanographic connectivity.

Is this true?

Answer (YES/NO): NO